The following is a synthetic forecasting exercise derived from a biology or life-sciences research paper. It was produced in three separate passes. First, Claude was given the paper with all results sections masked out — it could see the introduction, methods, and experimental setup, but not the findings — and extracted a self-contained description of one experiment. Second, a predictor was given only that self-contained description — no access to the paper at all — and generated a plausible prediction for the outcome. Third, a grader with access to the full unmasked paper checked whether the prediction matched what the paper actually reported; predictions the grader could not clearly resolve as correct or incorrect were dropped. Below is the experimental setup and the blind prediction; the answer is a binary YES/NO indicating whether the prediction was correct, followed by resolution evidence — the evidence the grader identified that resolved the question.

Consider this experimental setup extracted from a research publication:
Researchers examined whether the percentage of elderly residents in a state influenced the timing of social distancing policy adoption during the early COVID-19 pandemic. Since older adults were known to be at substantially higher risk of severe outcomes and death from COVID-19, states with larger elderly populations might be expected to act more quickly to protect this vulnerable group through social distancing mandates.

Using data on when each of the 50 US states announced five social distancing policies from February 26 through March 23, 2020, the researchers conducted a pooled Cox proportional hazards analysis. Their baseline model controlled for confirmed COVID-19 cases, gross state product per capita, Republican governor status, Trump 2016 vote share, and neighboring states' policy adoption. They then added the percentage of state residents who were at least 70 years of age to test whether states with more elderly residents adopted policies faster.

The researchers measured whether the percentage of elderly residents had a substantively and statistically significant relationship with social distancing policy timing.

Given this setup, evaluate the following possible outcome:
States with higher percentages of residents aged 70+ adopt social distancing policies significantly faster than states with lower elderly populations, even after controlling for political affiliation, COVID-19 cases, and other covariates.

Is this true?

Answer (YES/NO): NO